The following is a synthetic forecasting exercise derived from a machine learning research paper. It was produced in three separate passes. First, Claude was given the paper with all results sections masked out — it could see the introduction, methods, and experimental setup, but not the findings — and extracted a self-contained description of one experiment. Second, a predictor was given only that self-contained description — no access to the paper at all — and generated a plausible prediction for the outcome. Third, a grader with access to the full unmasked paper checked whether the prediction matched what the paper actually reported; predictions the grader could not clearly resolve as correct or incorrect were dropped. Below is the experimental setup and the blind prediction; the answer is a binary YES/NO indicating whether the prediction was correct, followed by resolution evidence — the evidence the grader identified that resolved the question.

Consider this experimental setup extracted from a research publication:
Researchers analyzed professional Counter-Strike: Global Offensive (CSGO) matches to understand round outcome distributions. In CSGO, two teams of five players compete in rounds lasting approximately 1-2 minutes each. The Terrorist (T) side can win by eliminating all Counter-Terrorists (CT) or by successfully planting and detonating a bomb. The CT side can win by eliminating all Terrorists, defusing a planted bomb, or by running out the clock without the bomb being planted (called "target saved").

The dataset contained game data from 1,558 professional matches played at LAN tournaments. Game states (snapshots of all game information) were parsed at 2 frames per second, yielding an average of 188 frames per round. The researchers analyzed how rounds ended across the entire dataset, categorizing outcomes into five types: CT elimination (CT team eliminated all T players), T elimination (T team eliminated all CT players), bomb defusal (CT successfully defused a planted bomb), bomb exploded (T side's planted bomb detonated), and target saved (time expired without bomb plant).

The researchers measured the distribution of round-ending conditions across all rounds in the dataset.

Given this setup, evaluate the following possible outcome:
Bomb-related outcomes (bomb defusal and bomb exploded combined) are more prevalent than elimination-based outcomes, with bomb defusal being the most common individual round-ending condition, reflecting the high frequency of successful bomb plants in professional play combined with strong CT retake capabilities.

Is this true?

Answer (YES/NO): NO